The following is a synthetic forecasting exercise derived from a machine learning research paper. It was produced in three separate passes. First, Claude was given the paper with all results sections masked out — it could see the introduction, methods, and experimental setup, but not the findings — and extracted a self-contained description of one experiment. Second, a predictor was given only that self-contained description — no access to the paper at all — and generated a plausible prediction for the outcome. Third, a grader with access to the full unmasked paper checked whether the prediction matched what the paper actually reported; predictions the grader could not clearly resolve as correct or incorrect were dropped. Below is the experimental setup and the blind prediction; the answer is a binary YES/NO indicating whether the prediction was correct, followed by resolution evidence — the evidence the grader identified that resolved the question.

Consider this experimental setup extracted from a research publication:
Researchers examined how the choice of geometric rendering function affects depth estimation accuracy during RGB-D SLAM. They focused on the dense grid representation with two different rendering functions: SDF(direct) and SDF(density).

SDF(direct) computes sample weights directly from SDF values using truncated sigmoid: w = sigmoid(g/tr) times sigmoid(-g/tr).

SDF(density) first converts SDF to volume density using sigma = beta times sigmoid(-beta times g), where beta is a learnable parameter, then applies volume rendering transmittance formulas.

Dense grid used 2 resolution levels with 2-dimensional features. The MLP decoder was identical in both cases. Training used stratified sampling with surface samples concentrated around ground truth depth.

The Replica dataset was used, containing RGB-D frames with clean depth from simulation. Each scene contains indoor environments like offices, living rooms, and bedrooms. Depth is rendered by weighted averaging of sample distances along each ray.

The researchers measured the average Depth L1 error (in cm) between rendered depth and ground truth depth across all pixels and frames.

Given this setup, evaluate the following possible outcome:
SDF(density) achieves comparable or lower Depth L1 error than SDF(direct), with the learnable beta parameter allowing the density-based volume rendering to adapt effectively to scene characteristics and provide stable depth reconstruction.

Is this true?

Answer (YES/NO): NO